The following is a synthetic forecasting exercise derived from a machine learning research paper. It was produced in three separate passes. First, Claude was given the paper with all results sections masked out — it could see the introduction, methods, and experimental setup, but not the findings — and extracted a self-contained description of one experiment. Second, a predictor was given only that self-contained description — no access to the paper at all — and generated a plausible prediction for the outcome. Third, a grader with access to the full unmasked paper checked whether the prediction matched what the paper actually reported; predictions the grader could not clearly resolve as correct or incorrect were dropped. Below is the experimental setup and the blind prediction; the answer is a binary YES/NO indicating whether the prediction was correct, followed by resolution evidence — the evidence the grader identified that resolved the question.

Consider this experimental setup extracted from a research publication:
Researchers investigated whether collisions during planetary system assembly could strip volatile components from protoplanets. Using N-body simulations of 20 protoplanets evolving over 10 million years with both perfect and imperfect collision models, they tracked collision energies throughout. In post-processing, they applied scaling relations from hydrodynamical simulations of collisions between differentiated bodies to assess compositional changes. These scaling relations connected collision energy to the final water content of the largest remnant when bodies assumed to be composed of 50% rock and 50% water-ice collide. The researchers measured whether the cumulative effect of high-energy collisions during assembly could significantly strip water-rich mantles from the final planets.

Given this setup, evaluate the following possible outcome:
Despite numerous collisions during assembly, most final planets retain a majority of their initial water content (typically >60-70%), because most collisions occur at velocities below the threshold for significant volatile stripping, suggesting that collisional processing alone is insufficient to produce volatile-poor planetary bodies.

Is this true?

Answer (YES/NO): YES